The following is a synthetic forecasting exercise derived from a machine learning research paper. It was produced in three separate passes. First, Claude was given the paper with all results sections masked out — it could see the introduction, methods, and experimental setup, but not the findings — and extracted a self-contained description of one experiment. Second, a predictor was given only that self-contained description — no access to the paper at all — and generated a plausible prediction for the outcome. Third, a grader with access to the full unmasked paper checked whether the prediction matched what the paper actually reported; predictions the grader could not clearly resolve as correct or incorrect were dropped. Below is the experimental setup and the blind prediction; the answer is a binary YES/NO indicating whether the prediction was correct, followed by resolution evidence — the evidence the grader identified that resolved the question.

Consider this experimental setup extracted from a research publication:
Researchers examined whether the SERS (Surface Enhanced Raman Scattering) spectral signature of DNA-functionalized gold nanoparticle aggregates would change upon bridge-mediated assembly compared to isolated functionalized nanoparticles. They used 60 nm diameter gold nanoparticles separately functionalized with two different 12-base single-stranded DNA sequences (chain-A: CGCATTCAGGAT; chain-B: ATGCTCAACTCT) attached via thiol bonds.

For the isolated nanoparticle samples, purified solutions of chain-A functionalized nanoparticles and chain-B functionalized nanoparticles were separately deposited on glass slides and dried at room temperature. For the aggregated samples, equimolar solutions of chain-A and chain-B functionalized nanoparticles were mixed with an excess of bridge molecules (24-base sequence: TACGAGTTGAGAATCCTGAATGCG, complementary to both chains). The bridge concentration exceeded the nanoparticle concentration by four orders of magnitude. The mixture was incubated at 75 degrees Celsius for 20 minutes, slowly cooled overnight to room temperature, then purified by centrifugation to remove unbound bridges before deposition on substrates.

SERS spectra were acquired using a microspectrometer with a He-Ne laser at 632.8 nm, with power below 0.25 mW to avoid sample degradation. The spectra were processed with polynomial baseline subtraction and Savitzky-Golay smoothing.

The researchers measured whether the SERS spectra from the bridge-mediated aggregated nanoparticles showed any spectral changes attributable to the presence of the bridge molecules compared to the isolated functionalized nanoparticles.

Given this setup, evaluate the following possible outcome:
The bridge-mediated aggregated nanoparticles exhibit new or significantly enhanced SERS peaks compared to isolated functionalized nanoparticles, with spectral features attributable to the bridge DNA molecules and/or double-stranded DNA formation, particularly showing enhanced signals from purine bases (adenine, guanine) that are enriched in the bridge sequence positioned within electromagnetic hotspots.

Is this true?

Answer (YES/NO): NO